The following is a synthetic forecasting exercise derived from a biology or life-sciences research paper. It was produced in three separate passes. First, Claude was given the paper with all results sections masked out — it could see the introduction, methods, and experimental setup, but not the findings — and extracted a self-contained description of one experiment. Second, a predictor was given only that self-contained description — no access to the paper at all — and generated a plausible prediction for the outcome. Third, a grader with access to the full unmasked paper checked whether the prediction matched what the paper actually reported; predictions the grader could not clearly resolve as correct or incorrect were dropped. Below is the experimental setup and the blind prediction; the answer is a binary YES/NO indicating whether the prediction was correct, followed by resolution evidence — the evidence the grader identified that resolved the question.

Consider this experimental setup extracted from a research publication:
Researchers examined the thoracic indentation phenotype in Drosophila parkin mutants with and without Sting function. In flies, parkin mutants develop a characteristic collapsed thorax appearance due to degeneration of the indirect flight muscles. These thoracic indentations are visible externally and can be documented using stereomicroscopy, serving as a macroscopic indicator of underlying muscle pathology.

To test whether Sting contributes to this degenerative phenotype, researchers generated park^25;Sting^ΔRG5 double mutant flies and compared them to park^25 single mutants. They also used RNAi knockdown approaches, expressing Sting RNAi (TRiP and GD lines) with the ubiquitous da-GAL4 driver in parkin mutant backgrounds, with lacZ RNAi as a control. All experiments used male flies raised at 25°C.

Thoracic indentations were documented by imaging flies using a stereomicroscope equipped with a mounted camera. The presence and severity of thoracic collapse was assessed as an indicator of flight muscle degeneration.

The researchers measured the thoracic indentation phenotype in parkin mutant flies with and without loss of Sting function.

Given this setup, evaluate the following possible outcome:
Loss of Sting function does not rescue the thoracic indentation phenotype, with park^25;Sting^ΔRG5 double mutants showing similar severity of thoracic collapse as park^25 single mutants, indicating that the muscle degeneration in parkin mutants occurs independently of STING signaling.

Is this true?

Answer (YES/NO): YES